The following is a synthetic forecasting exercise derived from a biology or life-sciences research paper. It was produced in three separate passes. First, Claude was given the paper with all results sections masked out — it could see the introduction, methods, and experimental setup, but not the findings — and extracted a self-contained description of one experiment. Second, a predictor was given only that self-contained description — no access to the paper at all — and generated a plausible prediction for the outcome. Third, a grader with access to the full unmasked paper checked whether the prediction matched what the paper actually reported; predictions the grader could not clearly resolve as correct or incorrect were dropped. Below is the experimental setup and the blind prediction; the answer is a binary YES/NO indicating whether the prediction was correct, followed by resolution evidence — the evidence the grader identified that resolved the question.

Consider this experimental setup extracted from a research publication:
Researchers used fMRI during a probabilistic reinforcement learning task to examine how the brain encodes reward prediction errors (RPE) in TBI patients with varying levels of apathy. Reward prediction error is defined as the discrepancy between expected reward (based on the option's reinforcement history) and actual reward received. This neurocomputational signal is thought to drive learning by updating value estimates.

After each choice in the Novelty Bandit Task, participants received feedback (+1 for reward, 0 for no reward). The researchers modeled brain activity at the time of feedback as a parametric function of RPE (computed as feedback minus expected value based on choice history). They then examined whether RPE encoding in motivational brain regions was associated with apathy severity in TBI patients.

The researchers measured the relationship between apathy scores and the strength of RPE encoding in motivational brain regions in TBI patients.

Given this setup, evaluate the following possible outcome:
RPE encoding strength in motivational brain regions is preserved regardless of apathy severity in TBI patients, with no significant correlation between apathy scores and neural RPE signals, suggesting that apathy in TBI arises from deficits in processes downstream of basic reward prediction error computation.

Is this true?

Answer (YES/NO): NO